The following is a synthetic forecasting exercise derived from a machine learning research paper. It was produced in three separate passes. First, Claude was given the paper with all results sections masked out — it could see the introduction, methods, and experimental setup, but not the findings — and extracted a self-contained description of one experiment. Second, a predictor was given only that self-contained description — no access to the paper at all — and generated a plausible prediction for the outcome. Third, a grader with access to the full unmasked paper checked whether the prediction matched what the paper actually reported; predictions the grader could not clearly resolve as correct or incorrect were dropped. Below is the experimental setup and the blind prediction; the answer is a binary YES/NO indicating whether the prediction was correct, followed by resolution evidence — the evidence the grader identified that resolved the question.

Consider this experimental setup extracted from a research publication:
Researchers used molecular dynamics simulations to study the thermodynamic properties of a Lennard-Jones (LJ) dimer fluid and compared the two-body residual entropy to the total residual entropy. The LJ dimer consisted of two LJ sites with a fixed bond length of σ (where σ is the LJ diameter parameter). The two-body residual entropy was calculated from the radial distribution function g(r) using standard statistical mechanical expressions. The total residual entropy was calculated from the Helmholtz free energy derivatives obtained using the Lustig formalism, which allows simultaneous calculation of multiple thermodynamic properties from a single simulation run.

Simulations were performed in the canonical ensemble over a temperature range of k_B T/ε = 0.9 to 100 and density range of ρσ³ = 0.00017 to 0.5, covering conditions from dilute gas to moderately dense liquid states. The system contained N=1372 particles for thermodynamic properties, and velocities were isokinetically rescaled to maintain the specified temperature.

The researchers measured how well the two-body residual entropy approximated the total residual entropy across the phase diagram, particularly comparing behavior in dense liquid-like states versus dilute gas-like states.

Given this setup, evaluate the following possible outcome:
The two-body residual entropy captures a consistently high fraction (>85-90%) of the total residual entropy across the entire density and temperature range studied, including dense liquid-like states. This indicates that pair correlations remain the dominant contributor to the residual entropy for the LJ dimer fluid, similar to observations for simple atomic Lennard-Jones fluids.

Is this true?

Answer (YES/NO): NO